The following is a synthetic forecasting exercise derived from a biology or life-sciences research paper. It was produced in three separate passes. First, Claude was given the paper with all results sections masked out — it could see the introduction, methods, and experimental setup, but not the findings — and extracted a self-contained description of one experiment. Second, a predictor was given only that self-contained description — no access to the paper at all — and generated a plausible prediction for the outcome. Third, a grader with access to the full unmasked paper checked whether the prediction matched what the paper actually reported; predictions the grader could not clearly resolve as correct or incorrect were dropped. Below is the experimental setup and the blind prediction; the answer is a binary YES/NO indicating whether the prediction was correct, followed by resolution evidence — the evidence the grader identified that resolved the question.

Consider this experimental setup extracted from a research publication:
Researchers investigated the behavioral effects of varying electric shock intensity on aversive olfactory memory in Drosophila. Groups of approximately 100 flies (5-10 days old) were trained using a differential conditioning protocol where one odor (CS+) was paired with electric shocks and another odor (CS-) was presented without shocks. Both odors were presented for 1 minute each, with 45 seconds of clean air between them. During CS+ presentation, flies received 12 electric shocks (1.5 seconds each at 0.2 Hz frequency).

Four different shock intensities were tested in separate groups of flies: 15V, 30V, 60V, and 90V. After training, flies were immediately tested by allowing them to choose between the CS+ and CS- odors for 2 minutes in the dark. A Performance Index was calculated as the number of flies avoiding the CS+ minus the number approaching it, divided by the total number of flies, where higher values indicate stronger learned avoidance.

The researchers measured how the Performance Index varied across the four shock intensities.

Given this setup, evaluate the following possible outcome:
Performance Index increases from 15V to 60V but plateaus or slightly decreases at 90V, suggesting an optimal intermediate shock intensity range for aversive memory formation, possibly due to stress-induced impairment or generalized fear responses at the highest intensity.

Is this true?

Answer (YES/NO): YES